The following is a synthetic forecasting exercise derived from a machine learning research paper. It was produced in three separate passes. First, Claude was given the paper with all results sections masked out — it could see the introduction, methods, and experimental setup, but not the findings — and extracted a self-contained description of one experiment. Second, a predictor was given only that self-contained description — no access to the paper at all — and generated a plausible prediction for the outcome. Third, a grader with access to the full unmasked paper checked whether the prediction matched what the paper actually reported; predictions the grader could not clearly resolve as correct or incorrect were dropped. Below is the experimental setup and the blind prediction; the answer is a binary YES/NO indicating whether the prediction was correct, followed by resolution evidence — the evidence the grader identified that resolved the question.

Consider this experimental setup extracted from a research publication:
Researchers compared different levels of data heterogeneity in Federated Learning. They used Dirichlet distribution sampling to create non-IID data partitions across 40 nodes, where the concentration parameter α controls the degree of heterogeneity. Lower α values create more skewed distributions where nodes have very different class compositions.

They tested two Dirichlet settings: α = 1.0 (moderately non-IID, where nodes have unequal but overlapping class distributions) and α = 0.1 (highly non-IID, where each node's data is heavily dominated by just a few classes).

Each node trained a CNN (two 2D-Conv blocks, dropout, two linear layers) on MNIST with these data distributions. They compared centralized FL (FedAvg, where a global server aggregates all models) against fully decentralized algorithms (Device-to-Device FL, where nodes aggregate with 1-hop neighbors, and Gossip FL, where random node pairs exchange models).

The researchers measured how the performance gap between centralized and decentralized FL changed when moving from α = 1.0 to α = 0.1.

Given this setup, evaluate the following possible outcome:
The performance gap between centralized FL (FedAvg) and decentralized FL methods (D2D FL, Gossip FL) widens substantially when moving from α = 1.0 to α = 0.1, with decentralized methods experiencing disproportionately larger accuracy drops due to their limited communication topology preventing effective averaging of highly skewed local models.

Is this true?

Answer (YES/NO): NO